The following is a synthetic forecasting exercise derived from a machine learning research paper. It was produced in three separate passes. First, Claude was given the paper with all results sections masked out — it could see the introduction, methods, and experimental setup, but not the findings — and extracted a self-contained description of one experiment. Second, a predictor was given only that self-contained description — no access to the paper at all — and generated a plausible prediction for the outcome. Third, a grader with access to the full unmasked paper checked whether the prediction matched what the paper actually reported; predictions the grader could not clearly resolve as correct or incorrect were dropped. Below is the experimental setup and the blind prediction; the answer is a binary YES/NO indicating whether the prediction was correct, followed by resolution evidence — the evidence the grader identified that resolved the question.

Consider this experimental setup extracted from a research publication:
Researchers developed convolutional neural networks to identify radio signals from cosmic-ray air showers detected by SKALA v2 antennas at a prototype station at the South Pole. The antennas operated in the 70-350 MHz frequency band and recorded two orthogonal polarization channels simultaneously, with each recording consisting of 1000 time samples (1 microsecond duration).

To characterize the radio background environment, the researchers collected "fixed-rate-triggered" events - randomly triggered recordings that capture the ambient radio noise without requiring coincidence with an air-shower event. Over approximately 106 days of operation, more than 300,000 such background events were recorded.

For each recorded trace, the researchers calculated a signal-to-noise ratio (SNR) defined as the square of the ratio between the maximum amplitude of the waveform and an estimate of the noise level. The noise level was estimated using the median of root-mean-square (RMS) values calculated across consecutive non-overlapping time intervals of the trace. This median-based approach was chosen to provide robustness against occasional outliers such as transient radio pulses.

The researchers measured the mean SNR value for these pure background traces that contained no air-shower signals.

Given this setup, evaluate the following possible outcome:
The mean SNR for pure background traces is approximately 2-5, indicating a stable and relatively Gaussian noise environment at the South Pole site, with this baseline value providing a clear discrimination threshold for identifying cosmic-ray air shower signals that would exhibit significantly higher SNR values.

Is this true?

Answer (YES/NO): NO